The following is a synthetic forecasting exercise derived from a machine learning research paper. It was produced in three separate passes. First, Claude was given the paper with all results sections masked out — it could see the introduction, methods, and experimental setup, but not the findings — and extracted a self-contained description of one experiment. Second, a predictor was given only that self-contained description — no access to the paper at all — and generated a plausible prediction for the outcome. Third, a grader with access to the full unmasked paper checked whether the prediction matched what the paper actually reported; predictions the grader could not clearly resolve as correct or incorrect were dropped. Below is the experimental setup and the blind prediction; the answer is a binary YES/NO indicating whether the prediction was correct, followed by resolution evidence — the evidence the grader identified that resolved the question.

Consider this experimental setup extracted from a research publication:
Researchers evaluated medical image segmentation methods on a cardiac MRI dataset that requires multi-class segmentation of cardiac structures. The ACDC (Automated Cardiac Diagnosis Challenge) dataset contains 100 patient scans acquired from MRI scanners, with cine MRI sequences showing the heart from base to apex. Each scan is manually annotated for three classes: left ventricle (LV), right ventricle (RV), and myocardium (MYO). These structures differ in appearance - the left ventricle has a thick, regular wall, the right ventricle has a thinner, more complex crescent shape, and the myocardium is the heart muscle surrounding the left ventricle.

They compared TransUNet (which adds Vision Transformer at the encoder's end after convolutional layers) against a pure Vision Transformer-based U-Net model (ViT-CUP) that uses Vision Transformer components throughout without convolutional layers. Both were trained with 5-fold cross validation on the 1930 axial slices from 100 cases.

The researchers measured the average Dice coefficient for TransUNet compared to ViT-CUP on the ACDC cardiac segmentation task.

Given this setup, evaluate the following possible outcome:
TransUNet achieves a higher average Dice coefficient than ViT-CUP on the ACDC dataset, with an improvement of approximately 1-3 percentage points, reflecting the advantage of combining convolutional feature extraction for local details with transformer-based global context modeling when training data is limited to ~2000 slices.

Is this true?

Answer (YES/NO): NO